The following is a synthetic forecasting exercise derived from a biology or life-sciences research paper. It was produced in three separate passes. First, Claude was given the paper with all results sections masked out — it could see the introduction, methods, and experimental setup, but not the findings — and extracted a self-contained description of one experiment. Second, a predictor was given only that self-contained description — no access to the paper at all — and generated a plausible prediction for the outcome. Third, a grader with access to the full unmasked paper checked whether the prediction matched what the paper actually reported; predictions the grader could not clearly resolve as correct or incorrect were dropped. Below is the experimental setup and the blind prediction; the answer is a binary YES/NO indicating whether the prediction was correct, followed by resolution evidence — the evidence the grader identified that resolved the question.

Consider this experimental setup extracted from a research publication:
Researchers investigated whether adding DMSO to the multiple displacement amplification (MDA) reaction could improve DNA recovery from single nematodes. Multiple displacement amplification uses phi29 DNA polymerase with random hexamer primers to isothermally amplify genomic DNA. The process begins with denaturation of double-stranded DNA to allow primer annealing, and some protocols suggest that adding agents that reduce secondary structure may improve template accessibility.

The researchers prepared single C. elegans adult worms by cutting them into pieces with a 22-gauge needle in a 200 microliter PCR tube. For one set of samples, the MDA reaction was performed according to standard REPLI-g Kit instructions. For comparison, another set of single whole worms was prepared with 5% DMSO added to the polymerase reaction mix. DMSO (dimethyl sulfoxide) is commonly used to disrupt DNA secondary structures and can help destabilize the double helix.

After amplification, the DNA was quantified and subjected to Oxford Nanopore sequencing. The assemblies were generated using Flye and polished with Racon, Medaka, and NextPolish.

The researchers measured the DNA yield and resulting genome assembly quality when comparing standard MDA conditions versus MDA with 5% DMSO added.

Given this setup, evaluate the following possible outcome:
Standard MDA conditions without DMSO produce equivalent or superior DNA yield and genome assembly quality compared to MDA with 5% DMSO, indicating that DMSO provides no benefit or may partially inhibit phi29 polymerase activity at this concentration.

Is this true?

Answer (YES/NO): NO